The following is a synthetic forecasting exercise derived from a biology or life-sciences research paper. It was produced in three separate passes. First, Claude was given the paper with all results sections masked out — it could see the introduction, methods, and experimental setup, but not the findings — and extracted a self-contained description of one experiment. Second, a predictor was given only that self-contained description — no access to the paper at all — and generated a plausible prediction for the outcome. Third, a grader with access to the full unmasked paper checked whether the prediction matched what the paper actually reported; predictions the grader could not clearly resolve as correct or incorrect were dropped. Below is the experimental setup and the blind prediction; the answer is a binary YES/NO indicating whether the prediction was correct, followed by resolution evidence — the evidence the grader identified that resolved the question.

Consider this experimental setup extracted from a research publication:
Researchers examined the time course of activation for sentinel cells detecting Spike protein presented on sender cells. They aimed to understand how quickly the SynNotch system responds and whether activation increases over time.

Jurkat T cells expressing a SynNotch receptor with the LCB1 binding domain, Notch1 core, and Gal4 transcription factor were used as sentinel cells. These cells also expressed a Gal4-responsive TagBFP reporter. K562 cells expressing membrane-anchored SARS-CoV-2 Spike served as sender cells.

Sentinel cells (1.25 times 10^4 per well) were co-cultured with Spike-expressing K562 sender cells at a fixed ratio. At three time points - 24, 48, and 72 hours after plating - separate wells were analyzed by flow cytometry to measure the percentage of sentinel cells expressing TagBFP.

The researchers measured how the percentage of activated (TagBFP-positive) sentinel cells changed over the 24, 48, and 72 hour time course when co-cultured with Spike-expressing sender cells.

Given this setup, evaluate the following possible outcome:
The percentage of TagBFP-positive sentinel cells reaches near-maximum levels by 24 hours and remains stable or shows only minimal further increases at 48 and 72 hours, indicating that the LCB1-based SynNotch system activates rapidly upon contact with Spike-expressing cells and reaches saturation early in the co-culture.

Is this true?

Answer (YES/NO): NO